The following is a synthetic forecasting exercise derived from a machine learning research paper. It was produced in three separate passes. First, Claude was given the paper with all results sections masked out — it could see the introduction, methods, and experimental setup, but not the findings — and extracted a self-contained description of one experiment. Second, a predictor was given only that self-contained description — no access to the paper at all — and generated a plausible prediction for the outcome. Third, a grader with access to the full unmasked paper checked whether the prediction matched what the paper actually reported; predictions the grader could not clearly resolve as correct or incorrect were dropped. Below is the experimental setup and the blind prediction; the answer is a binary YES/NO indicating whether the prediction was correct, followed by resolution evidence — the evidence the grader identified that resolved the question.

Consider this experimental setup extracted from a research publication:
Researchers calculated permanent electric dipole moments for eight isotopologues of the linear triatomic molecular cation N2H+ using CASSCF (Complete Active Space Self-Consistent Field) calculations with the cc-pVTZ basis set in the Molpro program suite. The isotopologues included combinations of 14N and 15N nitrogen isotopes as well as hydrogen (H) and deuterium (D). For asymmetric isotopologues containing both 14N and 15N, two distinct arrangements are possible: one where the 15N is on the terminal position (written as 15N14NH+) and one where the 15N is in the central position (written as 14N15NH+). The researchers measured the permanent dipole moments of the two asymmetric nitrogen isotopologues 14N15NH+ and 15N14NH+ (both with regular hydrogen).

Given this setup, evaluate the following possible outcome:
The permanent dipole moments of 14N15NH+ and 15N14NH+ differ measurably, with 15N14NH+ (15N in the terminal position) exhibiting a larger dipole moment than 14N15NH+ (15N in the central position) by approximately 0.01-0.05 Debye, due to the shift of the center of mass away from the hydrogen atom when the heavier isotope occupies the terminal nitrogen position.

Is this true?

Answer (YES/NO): NO